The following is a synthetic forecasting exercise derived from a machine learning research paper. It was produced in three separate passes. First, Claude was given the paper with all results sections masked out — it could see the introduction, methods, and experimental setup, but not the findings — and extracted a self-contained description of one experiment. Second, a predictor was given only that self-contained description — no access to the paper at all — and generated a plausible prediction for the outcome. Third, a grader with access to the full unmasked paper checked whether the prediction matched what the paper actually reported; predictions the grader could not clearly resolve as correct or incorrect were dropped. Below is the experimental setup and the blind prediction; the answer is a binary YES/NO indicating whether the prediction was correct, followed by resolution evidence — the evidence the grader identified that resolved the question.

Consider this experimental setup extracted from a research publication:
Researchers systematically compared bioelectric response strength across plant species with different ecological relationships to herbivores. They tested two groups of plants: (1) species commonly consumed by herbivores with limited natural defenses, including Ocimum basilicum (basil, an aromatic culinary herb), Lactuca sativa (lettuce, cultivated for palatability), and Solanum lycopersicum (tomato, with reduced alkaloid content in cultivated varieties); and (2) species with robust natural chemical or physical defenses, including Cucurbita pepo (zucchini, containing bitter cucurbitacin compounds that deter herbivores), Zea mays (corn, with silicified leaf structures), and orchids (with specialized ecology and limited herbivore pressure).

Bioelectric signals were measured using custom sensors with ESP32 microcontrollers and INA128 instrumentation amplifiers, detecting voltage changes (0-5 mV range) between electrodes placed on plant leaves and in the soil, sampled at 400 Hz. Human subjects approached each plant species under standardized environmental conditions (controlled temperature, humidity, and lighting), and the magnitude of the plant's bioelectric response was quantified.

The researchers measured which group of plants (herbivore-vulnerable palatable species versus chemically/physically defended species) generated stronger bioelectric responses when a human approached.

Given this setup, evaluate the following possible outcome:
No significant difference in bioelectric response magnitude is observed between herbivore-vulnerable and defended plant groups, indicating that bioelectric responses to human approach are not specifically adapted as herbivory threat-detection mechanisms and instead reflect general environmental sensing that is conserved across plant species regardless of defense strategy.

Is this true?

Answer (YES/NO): NO